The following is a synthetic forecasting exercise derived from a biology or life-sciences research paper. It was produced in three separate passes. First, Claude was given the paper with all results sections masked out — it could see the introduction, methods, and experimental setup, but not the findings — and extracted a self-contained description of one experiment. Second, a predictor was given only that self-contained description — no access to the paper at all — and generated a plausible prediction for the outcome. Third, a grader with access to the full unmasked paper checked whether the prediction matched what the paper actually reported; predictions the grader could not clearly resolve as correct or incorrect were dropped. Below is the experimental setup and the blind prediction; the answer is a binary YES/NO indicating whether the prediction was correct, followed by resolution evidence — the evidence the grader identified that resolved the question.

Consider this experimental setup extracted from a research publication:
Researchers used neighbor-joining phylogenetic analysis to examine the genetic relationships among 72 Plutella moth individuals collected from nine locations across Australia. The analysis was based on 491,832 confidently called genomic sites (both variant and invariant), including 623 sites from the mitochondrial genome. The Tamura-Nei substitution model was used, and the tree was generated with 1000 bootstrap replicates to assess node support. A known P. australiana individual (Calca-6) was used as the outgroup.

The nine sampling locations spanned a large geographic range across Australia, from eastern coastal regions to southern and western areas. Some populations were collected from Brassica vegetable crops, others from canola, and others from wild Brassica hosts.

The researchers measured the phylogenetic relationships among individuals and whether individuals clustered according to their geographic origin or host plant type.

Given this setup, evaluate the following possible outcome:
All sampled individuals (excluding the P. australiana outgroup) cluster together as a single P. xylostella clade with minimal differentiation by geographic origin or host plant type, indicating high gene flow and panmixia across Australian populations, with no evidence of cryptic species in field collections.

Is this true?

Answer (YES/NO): NO